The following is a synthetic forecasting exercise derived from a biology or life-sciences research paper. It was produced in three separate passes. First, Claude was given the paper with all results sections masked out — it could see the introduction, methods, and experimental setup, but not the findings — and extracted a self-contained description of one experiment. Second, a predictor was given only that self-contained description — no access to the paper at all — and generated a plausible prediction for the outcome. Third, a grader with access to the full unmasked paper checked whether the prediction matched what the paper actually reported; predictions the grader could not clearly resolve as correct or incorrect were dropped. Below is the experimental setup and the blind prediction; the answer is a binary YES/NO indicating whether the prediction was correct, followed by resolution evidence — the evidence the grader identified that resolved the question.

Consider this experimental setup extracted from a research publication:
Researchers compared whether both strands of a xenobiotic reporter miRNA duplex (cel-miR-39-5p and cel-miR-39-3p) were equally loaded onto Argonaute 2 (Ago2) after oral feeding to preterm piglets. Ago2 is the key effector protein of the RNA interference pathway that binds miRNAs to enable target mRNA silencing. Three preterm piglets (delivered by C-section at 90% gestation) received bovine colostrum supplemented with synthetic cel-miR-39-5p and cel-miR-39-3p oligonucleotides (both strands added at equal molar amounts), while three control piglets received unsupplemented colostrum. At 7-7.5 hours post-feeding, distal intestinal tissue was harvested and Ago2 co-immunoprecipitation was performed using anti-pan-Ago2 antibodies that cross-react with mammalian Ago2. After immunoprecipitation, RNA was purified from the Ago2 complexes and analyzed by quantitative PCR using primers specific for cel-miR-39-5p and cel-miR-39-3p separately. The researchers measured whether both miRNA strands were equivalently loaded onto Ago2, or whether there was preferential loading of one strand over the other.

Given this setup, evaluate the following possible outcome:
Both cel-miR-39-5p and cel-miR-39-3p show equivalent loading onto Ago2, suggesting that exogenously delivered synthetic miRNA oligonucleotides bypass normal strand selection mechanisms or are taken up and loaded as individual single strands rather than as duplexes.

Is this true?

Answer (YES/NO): NO